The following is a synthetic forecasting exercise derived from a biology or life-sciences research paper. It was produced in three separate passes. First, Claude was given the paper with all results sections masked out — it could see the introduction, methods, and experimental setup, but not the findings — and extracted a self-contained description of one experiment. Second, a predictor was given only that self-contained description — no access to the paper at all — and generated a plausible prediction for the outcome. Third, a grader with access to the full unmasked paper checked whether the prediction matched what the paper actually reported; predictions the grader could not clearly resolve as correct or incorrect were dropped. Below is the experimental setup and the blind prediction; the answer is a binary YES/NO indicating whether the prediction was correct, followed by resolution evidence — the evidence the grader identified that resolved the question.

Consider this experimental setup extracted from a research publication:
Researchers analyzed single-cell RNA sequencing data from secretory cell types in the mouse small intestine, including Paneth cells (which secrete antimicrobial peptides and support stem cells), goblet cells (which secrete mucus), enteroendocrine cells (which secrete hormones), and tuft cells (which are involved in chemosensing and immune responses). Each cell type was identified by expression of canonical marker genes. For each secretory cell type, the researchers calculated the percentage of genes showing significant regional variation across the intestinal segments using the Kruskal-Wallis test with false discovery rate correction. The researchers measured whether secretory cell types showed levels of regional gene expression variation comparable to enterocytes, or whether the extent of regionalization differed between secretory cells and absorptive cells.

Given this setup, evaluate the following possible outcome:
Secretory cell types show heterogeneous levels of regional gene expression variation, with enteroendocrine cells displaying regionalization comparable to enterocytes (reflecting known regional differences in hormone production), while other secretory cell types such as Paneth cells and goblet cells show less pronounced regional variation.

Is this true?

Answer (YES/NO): NO